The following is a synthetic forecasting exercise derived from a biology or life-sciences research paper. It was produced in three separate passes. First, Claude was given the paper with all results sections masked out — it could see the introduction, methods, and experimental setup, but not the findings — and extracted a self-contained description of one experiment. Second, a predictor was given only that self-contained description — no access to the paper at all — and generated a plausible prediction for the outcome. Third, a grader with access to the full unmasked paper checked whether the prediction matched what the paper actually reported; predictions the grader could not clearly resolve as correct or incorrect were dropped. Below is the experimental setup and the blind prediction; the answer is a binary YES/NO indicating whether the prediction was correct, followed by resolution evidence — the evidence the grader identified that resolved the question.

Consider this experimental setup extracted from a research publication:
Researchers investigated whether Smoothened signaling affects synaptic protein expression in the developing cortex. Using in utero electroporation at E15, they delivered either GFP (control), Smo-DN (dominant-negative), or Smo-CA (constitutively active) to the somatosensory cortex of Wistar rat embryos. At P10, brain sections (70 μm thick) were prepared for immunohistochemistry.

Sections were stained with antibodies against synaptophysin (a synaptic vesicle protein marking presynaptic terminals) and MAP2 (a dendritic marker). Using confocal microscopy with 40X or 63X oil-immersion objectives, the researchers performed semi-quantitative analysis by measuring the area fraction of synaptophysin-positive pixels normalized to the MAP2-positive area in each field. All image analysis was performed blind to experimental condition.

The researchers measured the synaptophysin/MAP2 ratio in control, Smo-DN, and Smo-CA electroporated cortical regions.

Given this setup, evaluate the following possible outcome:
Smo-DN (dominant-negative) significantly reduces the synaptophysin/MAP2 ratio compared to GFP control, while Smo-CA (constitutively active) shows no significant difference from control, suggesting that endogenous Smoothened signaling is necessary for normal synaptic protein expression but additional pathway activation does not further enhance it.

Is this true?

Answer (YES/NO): NO